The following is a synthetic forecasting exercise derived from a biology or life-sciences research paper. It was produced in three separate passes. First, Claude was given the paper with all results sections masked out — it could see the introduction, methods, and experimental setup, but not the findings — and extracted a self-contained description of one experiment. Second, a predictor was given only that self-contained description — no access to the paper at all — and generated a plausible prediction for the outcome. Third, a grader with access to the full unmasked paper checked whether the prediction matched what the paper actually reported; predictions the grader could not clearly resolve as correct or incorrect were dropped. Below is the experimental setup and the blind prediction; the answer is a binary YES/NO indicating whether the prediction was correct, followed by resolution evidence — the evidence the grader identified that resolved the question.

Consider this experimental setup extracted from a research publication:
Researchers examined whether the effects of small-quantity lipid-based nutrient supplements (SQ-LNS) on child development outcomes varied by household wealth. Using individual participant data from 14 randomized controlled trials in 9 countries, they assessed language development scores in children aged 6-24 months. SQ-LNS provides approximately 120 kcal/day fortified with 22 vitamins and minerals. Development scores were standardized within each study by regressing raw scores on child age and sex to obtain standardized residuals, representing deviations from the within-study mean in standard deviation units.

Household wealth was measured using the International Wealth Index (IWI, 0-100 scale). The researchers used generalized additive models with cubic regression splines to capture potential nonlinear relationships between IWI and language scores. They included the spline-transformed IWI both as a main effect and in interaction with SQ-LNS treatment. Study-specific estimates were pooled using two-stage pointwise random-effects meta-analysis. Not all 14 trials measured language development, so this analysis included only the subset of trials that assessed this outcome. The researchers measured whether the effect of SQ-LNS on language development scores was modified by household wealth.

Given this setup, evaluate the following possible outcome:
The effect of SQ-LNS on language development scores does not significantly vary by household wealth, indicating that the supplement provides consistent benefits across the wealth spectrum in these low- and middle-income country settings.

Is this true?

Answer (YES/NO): YES